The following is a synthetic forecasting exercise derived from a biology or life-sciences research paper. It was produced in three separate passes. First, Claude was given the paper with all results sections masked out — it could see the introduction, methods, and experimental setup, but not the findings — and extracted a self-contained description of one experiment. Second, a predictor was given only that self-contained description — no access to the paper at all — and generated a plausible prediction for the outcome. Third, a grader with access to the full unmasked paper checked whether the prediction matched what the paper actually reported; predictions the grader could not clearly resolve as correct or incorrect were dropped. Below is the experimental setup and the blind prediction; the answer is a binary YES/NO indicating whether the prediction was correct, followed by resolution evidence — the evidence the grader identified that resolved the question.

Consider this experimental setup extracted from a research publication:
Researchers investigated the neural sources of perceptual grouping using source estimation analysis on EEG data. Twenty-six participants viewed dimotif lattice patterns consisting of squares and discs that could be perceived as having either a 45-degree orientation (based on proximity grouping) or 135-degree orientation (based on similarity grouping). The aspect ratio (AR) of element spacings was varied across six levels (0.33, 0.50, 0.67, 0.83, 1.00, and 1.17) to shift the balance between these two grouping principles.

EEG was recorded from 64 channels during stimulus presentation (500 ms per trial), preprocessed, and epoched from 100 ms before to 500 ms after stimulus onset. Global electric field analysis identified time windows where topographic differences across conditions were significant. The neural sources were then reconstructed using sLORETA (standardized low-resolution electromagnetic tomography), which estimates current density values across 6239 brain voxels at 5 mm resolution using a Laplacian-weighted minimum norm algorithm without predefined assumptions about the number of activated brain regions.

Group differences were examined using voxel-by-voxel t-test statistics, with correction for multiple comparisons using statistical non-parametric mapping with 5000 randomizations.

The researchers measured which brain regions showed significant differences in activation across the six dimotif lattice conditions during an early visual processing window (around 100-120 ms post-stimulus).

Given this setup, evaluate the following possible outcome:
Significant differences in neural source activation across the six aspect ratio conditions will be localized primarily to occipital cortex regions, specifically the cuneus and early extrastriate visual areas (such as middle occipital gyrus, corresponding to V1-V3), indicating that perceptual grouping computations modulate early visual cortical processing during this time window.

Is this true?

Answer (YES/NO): YES